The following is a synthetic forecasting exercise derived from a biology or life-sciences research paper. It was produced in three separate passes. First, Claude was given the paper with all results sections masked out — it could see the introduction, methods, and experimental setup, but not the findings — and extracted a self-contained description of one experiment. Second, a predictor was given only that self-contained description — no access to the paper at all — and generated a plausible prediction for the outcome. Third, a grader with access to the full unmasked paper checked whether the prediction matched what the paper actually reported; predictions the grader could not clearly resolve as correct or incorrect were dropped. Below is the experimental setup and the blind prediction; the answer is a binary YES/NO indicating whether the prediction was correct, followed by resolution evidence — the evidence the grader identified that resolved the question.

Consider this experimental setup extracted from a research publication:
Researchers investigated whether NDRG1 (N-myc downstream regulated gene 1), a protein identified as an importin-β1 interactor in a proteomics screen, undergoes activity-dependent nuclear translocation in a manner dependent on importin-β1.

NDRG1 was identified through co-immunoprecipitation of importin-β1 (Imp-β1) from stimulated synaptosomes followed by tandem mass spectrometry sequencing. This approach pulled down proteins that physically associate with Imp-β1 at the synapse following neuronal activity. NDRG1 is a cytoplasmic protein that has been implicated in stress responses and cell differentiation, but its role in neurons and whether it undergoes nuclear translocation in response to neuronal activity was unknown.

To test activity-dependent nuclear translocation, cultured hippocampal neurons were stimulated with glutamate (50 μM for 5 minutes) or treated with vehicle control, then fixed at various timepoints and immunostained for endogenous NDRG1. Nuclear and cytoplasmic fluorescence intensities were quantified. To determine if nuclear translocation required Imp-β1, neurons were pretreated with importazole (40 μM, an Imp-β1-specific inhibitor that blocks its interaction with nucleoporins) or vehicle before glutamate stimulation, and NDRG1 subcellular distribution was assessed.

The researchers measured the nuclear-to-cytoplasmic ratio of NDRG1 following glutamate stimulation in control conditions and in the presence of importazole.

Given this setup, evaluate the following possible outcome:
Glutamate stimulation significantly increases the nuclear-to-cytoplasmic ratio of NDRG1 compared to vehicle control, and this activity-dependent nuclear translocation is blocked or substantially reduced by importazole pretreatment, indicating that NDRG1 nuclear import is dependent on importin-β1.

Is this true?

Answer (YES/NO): YES